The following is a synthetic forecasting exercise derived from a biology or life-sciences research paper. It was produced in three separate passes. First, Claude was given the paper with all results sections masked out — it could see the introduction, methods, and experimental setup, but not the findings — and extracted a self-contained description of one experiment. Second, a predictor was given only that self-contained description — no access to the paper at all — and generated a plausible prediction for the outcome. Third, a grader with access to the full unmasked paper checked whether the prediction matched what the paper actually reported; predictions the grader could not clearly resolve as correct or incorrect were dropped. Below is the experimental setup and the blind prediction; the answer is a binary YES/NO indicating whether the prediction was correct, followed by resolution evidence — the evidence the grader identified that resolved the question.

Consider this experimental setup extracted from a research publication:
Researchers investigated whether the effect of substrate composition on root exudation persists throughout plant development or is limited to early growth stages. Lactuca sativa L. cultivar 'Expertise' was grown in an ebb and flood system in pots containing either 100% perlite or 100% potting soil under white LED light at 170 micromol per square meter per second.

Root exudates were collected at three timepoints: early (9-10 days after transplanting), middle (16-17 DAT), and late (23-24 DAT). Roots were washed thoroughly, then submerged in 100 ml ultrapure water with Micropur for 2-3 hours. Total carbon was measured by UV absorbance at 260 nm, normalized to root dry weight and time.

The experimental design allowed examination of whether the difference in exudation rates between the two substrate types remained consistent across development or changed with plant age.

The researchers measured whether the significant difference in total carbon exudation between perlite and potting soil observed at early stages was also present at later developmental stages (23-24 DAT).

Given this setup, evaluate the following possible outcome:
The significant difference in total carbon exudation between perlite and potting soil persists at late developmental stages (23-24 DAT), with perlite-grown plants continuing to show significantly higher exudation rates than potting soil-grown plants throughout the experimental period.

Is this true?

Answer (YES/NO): NO